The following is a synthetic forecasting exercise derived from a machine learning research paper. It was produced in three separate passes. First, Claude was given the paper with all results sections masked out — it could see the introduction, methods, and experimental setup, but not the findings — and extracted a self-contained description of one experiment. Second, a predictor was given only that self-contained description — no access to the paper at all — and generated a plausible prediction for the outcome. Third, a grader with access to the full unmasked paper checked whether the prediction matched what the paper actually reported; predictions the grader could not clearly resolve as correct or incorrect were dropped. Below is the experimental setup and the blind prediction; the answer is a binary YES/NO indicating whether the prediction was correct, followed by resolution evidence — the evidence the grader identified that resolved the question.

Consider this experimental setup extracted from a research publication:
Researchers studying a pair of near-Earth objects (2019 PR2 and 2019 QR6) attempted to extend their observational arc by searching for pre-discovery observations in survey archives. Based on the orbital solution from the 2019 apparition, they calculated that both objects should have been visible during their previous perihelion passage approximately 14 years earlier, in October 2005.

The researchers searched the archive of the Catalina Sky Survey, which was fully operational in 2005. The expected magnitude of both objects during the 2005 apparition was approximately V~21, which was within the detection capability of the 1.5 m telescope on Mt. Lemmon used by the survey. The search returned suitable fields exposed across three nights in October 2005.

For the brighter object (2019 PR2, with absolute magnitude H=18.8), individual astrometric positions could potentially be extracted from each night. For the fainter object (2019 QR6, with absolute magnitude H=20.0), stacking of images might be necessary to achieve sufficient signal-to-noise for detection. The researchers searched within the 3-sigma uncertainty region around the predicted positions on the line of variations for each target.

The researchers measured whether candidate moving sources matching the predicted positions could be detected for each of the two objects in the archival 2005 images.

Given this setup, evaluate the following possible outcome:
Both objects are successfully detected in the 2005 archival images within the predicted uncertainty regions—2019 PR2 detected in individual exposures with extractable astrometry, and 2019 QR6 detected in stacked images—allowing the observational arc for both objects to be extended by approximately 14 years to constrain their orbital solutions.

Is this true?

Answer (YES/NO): YES